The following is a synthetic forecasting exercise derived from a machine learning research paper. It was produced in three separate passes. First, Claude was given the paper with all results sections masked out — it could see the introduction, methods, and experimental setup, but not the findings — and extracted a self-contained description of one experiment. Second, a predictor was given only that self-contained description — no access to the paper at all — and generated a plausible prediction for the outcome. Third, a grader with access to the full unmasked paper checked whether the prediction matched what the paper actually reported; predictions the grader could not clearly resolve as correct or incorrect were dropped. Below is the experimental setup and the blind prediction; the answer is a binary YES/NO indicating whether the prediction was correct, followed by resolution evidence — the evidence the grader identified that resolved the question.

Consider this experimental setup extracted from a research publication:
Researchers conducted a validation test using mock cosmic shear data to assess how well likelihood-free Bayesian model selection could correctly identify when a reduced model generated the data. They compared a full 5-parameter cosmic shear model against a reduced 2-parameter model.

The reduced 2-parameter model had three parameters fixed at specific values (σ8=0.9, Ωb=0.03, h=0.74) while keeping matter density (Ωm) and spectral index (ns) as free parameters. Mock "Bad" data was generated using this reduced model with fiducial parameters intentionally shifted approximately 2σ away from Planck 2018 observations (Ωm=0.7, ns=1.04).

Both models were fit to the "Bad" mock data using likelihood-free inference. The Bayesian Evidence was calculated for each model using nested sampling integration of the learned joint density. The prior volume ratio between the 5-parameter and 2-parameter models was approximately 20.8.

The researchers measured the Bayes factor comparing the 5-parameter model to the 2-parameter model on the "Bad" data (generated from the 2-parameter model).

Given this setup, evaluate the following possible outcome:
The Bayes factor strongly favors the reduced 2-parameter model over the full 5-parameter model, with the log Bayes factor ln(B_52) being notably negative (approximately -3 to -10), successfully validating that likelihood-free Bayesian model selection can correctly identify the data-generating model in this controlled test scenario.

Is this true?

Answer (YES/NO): NO